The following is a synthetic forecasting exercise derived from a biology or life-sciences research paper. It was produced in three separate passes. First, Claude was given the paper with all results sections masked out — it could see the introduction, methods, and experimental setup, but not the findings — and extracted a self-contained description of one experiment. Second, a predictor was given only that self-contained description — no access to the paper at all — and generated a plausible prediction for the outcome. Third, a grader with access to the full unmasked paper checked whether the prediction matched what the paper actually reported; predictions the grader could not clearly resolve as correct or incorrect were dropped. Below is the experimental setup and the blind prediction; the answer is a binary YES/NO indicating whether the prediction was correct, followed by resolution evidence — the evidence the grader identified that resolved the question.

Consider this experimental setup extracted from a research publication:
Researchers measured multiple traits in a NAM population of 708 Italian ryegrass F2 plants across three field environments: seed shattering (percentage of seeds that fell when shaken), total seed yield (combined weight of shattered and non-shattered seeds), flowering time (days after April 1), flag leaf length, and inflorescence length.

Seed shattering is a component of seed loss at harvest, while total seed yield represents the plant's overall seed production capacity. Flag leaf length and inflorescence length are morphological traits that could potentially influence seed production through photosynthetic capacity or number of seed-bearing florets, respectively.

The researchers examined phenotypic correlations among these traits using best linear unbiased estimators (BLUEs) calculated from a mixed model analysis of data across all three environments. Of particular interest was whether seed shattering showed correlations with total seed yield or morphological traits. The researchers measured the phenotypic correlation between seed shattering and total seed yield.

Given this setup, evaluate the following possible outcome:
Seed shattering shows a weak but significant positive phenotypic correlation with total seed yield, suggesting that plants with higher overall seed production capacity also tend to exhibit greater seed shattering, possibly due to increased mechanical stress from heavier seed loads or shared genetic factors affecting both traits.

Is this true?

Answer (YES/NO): NO